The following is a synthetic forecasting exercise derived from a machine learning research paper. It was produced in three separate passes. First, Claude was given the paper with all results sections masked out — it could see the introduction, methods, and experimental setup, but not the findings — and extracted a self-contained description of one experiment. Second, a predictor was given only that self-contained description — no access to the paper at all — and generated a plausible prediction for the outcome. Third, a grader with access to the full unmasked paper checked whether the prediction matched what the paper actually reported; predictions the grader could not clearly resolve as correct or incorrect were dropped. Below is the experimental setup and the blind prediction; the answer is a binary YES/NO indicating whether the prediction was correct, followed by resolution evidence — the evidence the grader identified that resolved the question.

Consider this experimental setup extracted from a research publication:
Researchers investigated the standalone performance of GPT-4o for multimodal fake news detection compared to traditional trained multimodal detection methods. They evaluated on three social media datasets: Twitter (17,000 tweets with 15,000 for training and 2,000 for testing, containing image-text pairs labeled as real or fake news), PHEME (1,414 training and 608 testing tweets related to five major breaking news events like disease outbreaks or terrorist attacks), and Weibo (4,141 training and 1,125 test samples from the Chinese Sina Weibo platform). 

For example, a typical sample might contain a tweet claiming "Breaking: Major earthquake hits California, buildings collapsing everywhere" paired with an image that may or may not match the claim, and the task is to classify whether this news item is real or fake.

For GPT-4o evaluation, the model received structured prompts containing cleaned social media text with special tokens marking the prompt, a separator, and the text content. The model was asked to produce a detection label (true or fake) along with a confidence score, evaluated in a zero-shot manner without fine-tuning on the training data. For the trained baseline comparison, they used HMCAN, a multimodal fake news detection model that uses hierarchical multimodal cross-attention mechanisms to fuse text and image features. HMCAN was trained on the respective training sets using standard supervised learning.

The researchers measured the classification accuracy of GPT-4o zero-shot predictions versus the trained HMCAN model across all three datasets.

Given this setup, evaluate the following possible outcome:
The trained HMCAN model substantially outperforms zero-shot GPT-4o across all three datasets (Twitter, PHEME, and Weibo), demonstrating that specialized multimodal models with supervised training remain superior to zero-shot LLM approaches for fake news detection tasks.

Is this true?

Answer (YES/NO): YES